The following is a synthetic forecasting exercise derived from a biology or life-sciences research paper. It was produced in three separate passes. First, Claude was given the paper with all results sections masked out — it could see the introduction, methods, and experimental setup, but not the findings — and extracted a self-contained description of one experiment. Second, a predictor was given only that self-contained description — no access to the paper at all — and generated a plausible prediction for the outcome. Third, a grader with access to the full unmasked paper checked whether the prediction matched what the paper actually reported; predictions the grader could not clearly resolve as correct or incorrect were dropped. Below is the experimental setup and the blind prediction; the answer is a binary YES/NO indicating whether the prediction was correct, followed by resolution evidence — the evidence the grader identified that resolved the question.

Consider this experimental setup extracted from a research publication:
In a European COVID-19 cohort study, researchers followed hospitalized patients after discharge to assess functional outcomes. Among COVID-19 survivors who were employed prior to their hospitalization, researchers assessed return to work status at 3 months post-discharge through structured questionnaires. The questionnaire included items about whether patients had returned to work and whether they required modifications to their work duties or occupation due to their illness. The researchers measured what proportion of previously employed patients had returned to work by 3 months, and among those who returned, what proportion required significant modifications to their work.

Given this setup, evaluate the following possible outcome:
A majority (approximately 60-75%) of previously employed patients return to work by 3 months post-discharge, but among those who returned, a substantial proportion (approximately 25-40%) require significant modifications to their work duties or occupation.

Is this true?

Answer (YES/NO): NO